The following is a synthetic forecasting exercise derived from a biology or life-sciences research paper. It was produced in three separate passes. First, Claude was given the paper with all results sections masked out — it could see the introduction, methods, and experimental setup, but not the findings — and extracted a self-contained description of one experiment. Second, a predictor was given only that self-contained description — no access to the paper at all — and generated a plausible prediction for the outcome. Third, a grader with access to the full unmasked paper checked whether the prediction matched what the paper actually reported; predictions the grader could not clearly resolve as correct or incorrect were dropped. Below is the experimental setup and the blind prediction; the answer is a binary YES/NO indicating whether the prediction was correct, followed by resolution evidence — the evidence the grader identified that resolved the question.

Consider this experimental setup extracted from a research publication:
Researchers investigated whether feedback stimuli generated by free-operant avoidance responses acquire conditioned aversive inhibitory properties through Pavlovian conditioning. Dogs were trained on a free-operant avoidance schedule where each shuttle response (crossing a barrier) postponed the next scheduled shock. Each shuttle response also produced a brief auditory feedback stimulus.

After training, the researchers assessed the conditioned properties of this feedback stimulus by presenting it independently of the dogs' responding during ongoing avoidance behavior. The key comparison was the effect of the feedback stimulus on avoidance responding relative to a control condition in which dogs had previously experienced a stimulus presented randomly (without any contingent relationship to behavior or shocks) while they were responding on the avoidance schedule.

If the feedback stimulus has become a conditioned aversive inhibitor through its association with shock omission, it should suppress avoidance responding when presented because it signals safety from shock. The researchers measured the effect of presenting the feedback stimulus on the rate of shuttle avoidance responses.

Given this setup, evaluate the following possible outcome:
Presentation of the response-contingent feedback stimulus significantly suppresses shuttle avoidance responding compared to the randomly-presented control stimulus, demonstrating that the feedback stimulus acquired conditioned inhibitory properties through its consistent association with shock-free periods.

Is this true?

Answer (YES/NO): YES